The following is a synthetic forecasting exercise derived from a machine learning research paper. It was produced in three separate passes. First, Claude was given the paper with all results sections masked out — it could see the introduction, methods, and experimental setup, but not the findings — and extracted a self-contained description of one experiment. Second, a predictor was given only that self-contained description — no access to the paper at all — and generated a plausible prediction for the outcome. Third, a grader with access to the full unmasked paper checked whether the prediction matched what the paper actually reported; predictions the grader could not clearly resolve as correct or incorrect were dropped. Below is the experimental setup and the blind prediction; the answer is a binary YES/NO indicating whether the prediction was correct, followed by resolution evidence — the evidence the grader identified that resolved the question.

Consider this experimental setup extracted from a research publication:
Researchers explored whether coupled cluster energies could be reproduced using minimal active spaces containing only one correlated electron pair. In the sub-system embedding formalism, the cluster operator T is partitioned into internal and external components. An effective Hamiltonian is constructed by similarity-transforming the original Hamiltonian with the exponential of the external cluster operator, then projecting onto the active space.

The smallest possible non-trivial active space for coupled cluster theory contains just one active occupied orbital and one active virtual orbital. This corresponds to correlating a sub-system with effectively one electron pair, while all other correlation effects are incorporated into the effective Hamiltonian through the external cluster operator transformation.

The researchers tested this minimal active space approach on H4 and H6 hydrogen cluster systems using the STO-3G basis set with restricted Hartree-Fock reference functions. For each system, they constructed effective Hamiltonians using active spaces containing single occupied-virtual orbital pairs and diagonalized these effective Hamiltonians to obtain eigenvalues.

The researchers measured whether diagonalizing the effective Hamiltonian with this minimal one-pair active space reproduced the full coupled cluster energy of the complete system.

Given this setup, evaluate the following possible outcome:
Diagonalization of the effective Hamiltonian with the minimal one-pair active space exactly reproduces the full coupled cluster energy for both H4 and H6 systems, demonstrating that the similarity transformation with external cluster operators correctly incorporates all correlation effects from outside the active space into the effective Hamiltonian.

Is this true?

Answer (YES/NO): YES